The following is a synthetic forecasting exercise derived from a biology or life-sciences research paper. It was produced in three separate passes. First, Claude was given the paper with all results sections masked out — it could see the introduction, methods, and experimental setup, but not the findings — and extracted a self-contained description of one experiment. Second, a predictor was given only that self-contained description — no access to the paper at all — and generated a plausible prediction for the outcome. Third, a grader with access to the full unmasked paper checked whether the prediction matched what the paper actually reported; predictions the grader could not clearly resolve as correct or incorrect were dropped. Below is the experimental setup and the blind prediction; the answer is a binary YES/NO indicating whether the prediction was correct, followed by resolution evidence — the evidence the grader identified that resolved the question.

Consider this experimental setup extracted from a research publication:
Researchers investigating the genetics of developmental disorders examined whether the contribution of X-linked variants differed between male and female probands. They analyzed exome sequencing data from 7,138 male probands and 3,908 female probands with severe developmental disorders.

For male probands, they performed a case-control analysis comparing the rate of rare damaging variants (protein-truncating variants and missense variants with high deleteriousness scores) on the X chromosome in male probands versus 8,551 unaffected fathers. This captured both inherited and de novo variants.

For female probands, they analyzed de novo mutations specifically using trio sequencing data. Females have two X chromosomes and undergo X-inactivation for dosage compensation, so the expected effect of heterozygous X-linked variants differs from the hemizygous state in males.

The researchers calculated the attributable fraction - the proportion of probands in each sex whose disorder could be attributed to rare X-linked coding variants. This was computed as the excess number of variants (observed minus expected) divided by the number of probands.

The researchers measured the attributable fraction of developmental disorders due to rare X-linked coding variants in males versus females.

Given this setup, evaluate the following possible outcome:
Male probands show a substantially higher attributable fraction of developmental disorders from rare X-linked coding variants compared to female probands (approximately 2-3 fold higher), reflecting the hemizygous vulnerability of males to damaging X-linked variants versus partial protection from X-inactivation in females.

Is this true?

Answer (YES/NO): NO